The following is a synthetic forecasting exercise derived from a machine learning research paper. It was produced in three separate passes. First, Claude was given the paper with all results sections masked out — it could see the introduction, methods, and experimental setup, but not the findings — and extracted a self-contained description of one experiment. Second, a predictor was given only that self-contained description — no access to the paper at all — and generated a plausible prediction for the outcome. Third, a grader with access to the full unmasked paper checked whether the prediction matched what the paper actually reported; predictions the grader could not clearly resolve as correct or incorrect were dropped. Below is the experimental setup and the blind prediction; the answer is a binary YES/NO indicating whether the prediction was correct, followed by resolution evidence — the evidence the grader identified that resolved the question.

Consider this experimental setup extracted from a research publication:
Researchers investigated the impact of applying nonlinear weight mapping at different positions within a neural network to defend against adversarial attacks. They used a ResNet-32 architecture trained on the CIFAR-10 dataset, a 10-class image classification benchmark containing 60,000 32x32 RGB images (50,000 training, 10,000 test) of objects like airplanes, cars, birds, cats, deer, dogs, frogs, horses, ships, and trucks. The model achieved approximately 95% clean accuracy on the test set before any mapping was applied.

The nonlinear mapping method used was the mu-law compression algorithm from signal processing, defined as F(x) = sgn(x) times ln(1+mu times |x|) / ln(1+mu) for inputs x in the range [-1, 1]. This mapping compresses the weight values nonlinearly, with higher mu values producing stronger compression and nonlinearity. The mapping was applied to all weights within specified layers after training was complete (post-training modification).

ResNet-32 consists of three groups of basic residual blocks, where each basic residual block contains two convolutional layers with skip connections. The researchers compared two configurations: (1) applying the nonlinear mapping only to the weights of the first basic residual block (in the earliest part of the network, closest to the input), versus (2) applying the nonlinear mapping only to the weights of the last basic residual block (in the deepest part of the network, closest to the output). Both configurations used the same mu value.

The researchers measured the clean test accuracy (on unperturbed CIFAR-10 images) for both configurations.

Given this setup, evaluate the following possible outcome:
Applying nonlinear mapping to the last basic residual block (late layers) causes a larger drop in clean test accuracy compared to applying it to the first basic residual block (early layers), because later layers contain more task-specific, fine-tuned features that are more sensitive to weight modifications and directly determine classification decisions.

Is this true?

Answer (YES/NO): NO